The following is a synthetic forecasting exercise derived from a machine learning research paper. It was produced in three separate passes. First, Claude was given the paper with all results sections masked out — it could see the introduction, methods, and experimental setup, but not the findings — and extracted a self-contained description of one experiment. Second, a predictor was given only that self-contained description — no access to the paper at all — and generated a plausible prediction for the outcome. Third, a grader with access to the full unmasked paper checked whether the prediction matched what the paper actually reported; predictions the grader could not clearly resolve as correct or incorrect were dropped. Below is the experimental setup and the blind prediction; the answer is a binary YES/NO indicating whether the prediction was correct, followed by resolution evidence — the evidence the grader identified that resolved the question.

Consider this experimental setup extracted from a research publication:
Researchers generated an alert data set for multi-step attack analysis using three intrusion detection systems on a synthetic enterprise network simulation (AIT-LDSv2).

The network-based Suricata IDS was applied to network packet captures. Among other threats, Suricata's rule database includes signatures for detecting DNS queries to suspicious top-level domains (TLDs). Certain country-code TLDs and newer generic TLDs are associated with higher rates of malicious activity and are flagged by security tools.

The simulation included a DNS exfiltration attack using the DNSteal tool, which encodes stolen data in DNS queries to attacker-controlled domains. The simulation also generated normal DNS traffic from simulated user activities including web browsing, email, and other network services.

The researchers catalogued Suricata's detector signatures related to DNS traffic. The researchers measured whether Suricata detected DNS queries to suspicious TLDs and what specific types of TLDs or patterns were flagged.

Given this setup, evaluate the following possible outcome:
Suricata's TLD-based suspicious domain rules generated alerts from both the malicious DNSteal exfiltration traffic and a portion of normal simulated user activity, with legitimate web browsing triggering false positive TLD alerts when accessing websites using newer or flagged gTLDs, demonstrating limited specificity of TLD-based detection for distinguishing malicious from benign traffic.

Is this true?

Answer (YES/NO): NO